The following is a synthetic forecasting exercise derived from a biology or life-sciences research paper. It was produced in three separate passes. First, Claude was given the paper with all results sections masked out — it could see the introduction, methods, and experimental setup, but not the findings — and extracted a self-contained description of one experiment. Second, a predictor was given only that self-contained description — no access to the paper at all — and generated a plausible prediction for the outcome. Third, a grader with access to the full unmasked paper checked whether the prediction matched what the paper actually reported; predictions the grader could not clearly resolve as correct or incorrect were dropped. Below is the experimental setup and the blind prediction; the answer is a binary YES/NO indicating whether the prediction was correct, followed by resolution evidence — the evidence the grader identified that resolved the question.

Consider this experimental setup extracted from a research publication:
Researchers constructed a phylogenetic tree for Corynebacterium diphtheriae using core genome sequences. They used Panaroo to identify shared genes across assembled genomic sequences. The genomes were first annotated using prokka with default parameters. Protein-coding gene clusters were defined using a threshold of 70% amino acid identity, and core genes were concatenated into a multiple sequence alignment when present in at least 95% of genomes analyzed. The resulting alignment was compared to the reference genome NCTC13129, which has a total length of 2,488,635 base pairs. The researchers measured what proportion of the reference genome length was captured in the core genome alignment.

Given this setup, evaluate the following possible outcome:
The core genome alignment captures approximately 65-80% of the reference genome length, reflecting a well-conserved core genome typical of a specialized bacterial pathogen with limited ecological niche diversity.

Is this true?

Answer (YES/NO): YES